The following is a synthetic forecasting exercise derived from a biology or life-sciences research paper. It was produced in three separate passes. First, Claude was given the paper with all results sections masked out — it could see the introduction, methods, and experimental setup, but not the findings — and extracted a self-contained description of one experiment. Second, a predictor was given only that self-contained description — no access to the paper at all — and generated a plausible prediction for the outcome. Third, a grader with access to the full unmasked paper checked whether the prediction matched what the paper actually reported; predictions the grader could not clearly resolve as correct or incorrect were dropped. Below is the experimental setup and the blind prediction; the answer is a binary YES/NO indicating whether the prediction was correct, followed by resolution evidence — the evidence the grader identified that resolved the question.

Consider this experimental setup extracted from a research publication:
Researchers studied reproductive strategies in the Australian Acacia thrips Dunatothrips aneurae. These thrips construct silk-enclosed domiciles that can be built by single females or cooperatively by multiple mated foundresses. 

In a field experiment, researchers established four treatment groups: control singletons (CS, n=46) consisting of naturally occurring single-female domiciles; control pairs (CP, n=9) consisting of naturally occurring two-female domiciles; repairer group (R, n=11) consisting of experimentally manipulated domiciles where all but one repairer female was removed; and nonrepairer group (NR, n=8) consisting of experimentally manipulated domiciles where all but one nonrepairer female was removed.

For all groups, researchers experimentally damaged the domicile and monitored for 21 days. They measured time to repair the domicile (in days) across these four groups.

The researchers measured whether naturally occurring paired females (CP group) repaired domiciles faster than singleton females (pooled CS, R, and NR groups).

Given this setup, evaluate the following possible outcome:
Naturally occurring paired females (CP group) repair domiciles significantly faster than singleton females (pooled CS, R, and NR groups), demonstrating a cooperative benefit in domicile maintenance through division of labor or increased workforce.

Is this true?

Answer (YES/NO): NO